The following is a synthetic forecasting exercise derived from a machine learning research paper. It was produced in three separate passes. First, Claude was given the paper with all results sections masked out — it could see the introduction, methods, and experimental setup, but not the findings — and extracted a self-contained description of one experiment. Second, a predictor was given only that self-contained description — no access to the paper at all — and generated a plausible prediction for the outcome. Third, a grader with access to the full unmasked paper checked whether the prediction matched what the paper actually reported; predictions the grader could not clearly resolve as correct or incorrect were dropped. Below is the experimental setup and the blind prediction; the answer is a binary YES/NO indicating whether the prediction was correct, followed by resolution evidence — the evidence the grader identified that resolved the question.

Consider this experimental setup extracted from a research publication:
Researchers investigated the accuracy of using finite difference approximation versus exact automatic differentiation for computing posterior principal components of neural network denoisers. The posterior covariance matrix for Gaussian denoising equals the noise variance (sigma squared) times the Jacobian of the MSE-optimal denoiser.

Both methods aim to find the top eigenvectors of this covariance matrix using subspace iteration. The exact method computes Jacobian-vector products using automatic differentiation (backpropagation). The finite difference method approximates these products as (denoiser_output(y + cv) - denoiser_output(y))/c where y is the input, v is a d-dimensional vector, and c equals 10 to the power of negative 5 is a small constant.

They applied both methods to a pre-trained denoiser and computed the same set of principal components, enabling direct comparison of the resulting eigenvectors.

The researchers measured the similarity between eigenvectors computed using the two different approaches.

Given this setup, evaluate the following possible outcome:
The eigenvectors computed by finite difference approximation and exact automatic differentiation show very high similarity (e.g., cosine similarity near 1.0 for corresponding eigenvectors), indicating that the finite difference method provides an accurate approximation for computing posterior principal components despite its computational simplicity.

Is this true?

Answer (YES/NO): YES